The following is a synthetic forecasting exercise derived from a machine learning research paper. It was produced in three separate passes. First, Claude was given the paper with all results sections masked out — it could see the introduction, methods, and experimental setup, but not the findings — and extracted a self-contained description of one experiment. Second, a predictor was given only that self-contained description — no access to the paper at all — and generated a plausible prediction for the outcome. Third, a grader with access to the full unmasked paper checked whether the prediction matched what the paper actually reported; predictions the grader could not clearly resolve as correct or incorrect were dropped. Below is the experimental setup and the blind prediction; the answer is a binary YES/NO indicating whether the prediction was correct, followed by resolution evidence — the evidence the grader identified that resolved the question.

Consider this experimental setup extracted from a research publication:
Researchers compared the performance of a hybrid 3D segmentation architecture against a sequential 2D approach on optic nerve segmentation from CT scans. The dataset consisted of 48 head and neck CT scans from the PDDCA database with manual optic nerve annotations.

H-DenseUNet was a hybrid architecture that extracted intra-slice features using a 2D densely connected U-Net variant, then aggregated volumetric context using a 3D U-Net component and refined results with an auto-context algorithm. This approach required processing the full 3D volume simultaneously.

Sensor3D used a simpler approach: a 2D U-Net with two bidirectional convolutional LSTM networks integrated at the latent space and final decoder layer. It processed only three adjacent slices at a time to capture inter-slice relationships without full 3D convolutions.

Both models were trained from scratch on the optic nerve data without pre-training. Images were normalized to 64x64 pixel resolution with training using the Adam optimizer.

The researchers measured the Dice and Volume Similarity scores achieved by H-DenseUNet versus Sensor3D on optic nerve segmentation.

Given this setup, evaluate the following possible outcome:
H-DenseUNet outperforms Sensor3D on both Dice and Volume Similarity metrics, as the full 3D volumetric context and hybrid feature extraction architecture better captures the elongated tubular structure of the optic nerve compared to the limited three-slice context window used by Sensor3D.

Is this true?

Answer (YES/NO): NO